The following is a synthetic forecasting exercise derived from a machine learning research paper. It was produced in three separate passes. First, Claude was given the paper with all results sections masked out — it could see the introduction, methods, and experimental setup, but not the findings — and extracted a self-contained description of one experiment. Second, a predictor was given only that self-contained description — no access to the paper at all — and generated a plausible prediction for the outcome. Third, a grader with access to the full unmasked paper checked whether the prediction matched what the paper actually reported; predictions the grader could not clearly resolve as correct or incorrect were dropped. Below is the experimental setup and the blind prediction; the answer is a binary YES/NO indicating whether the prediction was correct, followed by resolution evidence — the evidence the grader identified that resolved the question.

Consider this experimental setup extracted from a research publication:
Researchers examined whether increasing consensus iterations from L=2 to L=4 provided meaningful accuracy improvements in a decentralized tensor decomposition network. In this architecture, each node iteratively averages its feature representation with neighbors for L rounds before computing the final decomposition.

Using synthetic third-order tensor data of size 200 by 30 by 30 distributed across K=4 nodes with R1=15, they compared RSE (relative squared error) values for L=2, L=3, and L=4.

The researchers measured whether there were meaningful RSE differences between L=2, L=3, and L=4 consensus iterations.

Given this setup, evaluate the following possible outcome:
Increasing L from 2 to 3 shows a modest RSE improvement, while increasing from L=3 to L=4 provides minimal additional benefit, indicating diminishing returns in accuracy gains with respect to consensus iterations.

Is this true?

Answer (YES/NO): YES